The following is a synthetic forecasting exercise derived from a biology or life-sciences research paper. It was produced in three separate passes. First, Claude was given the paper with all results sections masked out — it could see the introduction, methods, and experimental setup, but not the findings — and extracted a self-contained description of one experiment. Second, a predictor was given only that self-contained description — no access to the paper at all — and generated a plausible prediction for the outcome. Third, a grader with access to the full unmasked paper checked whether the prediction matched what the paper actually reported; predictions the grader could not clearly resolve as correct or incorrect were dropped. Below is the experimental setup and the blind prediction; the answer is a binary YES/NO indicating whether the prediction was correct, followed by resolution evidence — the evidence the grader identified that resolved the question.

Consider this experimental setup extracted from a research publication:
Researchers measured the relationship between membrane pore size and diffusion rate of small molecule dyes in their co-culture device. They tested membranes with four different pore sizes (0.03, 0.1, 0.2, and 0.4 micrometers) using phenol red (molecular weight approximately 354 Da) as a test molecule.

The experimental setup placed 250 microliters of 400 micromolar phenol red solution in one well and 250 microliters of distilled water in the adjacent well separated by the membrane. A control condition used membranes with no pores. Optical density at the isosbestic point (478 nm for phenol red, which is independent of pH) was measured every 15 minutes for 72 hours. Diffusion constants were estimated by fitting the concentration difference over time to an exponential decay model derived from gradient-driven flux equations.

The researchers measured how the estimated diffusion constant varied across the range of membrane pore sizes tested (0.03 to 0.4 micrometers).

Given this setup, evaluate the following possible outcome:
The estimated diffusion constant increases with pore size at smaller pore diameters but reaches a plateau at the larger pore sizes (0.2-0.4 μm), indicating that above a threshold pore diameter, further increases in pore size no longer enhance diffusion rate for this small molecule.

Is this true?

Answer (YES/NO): NO